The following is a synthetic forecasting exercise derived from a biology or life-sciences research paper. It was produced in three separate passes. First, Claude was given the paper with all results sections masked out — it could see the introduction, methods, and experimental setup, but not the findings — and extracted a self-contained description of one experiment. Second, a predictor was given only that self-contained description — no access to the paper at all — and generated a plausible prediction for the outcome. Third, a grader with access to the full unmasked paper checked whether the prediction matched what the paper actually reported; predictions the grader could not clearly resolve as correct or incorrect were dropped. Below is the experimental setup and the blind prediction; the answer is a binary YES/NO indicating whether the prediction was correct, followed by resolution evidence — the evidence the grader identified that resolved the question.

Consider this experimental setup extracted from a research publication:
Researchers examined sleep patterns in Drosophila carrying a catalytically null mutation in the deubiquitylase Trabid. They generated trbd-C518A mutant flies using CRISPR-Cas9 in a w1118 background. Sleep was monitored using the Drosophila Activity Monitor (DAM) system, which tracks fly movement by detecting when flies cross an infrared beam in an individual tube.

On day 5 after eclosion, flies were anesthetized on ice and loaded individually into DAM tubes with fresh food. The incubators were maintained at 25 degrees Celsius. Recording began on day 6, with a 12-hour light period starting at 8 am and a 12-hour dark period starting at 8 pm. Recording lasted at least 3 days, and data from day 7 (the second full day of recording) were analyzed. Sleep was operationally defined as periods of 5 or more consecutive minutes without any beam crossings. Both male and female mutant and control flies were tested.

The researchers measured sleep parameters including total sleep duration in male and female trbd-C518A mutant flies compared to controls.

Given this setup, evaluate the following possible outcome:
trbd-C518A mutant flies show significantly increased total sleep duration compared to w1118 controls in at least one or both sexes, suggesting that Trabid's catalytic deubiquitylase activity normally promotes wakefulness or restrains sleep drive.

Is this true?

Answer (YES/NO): YES